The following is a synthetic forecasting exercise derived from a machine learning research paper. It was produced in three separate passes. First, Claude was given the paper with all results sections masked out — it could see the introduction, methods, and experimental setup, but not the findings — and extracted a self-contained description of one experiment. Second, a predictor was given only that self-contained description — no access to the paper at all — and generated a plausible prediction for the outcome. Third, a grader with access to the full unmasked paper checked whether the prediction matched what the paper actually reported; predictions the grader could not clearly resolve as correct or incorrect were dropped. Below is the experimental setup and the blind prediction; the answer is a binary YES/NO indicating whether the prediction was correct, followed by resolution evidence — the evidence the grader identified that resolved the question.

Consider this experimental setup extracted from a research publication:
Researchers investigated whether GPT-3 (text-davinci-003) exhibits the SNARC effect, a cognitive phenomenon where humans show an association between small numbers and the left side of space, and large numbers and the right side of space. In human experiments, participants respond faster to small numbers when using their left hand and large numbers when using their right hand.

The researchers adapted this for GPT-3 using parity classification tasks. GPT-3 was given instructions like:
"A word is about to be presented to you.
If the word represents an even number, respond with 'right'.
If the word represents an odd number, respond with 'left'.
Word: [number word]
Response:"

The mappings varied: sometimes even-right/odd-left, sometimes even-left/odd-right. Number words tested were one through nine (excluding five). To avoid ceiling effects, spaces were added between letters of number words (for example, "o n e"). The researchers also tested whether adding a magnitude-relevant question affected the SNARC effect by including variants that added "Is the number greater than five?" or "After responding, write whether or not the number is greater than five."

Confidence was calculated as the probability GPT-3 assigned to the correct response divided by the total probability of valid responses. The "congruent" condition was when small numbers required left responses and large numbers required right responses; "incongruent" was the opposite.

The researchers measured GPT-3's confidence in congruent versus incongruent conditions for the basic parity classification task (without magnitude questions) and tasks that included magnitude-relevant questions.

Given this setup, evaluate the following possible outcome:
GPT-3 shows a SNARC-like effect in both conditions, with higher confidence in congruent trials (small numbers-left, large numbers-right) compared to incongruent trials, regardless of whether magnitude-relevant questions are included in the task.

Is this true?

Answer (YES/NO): NO